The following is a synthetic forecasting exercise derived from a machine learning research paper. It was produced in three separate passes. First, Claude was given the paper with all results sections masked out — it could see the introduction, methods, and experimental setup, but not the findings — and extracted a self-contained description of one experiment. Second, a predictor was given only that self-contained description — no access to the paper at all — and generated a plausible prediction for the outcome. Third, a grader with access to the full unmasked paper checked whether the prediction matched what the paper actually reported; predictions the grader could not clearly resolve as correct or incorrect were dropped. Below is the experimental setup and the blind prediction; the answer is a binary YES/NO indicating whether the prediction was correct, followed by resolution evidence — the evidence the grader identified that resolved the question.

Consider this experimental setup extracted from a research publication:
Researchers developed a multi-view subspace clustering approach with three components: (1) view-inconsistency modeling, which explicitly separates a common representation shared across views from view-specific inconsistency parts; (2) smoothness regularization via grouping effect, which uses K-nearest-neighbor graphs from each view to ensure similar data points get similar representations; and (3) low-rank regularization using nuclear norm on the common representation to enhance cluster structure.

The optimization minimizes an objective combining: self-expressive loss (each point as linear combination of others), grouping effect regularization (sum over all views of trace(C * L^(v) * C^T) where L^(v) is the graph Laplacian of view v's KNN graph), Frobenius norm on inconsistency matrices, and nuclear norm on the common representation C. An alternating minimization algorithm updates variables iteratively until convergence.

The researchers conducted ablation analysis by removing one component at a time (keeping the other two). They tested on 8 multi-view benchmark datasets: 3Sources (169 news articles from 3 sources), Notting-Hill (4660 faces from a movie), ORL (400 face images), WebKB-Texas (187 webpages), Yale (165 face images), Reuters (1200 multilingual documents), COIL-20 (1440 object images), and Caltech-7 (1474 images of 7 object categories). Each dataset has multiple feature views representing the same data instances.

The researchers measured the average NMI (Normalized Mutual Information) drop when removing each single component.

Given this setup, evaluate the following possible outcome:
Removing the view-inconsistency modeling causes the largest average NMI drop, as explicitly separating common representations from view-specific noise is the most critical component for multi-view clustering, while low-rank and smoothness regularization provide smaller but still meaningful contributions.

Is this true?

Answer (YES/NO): NO